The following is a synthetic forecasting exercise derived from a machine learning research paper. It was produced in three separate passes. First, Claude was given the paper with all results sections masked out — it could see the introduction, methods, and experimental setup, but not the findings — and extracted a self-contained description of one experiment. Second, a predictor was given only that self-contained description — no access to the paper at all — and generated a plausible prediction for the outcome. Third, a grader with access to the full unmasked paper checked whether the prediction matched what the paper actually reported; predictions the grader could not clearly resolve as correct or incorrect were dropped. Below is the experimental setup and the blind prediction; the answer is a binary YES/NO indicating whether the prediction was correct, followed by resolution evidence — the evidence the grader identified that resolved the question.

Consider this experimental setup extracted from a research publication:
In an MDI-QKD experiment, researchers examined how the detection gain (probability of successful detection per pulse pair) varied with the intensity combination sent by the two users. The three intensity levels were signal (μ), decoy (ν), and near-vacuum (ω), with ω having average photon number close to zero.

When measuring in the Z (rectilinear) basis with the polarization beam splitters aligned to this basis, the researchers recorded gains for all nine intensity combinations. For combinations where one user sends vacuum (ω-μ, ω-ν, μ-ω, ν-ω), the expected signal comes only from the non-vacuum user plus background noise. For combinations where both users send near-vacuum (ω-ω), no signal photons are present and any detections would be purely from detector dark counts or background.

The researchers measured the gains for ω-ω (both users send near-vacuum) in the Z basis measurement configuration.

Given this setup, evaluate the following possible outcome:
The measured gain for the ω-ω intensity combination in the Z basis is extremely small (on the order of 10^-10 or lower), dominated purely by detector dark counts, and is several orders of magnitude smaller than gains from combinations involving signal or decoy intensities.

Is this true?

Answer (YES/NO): NO